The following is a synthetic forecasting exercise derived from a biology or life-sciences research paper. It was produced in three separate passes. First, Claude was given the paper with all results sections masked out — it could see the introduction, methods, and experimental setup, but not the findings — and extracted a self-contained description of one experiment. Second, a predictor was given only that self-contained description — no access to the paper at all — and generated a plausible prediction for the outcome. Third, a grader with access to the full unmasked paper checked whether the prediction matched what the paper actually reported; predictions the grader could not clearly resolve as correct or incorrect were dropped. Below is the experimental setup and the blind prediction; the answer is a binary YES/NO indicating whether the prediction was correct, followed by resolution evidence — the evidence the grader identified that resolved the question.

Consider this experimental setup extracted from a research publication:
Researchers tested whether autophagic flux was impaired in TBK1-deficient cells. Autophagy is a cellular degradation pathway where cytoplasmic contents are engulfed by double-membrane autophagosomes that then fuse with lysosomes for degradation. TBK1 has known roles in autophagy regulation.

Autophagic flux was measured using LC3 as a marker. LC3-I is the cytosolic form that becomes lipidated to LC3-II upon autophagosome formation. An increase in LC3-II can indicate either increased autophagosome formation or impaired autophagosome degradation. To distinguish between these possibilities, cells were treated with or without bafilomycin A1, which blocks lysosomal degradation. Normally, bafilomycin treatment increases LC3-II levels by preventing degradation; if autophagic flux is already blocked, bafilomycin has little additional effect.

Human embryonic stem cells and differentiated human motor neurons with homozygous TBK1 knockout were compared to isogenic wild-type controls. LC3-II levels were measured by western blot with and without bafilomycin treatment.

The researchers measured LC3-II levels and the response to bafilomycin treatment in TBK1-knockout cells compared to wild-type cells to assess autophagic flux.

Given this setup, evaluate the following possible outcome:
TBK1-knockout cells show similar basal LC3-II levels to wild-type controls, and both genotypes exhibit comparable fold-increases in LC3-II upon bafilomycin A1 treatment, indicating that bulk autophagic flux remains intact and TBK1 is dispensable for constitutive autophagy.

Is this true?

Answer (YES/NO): NO